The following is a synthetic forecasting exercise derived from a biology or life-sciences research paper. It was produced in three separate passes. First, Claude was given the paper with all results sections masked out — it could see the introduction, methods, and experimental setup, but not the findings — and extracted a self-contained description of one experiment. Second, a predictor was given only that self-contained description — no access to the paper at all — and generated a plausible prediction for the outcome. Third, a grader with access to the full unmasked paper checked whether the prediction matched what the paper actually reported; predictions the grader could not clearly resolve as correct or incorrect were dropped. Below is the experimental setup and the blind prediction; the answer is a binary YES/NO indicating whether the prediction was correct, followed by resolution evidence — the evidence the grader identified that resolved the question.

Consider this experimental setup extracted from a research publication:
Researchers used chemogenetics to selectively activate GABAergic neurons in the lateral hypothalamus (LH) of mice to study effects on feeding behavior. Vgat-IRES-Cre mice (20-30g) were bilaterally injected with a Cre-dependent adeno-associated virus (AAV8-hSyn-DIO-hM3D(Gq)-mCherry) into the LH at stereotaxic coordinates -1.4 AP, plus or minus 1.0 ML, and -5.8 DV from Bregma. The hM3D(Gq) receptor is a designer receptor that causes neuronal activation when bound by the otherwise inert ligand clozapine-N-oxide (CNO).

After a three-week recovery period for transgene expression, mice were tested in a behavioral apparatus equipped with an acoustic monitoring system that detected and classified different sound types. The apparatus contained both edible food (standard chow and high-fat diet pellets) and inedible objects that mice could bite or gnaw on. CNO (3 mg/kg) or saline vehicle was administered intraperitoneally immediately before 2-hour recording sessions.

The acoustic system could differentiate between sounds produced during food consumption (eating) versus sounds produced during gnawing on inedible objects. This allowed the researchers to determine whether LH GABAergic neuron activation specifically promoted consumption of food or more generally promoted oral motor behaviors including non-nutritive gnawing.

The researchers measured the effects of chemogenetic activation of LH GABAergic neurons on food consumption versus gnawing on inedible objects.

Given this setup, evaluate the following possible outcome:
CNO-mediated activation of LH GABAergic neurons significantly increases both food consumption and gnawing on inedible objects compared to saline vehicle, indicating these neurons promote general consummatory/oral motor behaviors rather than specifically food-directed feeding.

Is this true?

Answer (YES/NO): NO